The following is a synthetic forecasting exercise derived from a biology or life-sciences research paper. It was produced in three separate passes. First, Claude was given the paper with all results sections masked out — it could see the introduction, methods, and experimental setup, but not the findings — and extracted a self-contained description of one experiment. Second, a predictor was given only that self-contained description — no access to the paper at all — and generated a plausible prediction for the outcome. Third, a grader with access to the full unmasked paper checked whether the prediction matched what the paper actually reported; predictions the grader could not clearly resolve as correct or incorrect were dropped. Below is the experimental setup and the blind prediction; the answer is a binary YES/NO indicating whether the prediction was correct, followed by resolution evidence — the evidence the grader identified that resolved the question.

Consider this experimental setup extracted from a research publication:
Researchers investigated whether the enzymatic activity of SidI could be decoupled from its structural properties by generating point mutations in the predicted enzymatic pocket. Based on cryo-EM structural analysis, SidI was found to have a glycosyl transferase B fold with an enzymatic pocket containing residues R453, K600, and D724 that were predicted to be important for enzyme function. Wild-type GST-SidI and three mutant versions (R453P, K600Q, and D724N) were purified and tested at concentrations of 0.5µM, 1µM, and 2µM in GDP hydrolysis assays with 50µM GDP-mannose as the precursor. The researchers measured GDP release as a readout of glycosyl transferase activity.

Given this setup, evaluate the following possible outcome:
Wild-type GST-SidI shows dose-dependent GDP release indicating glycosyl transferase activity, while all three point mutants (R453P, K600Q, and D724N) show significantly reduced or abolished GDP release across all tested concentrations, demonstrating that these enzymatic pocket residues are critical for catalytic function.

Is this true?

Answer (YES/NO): YES